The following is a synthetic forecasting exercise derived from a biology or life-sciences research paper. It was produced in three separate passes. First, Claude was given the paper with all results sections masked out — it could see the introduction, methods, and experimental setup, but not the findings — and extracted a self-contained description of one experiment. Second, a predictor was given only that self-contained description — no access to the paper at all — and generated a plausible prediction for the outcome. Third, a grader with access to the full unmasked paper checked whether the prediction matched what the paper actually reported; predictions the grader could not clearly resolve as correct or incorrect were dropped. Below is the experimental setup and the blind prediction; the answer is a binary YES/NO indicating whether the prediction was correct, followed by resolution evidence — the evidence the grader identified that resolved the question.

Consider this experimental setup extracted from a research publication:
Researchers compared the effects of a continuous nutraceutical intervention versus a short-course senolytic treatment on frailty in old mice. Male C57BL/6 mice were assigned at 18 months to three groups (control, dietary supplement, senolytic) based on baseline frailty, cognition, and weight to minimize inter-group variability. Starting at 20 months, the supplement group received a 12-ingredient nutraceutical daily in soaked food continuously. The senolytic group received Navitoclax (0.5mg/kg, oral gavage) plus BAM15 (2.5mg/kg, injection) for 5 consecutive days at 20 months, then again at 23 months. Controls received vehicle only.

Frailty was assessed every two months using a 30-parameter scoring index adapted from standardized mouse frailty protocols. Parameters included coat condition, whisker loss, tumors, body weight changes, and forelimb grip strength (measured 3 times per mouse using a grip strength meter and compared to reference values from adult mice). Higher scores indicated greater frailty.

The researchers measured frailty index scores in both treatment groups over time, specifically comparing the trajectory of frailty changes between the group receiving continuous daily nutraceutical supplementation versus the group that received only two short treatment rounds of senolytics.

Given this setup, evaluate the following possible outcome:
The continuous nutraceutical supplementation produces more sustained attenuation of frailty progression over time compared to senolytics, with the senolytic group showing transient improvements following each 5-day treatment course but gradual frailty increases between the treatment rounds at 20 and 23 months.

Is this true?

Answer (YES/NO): NO